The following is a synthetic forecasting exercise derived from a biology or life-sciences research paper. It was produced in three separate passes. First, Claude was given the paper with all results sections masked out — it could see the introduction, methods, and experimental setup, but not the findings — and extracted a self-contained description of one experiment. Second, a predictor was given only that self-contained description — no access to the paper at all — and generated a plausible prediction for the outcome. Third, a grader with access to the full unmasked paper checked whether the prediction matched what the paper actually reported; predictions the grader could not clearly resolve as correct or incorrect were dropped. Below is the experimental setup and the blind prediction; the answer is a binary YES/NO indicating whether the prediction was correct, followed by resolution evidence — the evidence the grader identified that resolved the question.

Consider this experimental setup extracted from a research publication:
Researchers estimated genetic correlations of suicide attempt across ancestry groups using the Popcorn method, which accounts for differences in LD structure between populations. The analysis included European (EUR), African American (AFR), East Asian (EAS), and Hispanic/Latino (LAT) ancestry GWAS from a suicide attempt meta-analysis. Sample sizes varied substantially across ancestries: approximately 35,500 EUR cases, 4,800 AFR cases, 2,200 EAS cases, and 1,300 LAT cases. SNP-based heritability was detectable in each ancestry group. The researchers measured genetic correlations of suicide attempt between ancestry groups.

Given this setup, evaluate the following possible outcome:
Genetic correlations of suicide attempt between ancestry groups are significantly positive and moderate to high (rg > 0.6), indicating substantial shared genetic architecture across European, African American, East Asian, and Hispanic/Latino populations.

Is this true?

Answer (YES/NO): NO